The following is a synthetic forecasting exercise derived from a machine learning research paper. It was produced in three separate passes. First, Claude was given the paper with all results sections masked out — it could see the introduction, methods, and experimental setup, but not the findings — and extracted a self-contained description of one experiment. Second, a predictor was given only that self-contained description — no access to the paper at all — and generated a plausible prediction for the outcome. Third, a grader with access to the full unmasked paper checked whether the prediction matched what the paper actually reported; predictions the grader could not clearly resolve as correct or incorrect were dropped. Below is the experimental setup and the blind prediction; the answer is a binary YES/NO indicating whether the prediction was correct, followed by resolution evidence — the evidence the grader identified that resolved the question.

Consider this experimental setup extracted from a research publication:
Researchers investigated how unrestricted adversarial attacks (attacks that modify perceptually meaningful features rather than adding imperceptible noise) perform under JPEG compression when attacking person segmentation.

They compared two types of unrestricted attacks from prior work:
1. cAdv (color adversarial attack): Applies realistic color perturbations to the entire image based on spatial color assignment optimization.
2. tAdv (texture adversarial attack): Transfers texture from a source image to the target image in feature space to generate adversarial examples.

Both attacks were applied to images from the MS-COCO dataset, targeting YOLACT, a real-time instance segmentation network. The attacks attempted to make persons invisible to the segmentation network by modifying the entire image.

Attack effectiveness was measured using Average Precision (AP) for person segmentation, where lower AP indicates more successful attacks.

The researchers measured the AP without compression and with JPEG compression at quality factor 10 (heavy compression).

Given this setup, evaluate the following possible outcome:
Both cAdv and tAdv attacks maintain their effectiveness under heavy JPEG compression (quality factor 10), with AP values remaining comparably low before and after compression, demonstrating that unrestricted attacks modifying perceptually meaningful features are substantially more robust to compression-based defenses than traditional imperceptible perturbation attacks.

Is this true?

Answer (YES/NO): NO